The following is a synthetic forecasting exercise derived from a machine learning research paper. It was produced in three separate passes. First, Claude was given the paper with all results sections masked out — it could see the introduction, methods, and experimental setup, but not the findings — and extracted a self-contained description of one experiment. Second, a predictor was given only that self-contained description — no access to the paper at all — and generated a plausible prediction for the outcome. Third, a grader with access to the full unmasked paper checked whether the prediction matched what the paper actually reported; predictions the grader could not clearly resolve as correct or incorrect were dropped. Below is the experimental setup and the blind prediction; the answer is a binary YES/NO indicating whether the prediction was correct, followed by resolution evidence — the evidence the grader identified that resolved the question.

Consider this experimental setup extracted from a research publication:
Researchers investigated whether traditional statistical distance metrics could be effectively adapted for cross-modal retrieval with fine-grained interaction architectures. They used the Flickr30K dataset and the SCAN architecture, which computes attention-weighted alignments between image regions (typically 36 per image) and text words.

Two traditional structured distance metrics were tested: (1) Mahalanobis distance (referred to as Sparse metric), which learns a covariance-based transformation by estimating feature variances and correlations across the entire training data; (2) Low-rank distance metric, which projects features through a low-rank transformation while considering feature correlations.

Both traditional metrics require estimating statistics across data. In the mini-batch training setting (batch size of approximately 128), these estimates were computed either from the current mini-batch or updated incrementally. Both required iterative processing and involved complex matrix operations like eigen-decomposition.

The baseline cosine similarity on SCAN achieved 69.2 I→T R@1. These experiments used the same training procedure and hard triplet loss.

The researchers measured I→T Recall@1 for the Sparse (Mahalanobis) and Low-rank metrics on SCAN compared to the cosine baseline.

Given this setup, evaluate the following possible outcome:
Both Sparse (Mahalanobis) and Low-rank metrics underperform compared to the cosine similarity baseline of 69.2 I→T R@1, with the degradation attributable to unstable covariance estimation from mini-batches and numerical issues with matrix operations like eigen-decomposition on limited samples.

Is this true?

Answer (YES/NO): YES